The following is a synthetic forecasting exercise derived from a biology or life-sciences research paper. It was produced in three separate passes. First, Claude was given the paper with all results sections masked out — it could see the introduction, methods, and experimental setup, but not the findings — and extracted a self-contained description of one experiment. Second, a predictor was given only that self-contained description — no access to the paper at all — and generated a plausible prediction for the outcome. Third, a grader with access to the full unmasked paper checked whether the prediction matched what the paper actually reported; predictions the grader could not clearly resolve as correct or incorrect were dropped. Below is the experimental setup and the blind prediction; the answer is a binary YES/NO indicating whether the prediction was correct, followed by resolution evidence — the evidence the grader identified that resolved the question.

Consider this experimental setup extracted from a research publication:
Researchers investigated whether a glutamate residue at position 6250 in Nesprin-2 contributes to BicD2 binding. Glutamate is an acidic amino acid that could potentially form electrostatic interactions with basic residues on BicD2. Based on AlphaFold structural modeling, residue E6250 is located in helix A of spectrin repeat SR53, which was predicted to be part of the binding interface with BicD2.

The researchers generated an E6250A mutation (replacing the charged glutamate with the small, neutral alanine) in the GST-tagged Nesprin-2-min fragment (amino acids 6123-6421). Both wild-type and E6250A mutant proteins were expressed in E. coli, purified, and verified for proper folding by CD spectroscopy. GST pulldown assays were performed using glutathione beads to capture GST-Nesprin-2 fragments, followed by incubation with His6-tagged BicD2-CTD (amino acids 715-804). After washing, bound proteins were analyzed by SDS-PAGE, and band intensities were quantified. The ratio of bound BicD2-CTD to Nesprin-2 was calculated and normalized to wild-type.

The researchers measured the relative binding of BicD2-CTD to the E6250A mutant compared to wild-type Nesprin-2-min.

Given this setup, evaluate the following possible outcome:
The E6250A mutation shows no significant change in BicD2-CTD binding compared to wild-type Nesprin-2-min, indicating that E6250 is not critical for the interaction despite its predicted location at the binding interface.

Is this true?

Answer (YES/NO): NO